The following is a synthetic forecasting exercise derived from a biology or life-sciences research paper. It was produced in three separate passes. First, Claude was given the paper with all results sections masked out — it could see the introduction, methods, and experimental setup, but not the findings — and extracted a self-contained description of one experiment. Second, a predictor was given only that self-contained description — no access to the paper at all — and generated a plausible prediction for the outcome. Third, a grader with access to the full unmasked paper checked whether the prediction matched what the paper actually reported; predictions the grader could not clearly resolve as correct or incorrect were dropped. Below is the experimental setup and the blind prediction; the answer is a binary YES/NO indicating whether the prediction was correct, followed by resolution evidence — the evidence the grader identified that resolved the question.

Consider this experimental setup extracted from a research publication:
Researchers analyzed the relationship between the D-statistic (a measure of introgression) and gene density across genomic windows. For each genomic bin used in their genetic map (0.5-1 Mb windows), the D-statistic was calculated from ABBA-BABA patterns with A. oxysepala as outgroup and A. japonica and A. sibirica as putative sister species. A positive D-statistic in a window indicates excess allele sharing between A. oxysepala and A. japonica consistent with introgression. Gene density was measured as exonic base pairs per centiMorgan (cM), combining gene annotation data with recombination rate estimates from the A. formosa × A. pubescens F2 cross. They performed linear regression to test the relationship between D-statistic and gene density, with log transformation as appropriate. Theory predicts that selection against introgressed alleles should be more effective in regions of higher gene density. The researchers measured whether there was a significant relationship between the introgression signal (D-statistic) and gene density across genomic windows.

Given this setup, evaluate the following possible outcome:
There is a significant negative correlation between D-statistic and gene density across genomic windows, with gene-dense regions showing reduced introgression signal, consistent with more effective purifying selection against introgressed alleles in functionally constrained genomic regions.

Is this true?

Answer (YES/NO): YES